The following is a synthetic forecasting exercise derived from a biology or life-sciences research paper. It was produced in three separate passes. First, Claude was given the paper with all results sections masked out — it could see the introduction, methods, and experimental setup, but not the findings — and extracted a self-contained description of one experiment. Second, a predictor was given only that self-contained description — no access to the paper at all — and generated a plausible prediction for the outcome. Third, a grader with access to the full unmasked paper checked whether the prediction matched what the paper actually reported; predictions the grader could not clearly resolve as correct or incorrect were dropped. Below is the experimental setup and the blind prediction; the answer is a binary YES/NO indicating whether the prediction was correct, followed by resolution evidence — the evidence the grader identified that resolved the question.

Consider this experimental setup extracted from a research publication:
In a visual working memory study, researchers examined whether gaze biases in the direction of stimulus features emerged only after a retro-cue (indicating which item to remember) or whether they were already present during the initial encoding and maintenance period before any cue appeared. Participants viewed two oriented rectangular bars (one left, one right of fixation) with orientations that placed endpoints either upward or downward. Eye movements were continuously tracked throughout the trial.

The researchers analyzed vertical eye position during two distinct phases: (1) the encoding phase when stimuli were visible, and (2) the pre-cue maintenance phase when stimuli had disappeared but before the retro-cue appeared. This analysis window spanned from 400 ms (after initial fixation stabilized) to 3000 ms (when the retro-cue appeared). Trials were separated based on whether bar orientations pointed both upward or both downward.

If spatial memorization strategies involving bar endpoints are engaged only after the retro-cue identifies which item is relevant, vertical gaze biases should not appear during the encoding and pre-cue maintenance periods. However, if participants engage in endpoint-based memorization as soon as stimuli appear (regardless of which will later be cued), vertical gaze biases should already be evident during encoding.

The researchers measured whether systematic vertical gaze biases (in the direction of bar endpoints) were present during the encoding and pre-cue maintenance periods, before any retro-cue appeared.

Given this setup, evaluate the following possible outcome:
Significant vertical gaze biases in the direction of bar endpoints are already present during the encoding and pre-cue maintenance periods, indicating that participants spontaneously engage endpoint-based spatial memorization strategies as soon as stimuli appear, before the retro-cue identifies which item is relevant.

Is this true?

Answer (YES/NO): YES